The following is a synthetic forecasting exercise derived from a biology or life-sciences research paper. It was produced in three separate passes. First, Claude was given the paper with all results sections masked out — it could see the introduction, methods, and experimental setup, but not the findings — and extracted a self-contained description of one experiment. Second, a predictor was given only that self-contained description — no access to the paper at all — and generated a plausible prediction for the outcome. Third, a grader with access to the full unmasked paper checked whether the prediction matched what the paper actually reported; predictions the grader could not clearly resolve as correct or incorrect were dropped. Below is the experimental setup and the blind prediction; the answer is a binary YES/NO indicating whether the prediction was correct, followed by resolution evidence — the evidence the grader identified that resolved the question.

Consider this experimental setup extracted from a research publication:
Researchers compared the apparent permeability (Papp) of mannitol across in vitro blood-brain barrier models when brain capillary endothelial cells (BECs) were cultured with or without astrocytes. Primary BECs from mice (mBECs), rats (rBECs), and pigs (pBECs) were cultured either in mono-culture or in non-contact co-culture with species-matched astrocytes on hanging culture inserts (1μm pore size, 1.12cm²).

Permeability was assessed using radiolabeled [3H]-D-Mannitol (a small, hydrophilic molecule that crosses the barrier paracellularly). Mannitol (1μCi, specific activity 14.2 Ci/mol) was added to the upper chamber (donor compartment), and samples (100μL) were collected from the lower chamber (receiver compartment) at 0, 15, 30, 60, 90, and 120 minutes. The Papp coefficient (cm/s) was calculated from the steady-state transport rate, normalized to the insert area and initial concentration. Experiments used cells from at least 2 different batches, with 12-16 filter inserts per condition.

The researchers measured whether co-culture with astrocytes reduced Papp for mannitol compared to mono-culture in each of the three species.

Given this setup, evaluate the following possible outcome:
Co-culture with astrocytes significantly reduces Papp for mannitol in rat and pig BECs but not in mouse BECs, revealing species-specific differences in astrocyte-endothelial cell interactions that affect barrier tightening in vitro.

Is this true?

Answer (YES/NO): NO